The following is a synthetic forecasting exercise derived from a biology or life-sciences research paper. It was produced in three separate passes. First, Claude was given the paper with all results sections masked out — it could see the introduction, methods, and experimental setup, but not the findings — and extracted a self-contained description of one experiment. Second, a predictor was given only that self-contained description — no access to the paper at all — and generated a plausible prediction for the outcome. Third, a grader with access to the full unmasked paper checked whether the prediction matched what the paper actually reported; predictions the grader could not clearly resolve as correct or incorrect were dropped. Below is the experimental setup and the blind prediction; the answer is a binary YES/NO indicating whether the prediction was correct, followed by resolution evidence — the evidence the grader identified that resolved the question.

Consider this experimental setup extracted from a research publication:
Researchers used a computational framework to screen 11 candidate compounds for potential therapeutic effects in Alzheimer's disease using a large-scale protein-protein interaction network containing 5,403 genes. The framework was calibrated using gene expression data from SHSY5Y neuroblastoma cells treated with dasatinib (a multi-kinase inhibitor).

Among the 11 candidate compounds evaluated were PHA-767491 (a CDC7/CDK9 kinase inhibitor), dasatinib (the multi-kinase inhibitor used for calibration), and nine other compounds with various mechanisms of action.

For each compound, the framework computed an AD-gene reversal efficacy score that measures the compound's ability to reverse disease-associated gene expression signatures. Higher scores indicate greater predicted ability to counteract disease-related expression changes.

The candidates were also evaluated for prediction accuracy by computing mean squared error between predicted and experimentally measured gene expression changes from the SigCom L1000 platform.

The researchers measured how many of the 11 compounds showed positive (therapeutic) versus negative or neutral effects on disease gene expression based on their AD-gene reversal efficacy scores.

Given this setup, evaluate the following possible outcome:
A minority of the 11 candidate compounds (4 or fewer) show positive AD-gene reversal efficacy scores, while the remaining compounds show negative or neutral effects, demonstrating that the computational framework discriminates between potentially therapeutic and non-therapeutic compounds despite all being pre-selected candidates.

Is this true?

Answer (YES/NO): NO